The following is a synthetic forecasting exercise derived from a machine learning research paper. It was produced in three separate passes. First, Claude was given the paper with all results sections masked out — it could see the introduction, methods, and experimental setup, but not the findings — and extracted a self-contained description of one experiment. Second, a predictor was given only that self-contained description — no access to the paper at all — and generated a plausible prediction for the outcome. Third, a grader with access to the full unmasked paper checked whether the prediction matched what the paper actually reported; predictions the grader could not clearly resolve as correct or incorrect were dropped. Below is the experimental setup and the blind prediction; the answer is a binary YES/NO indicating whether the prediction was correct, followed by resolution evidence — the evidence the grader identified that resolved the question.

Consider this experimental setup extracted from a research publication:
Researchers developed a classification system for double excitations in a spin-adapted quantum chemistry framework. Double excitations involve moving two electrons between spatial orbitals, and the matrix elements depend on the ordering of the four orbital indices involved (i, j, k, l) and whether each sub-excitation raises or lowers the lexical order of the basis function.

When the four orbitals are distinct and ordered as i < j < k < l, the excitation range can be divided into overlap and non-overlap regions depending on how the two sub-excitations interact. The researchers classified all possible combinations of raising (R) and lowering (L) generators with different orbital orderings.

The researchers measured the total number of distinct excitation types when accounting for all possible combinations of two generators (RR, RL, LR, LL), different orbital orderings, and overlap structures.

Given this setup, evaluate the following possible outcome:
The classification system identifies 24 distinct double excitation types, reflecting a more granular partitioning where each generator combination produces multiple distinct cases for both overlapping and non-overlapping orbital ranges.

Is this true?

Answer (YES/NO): NO